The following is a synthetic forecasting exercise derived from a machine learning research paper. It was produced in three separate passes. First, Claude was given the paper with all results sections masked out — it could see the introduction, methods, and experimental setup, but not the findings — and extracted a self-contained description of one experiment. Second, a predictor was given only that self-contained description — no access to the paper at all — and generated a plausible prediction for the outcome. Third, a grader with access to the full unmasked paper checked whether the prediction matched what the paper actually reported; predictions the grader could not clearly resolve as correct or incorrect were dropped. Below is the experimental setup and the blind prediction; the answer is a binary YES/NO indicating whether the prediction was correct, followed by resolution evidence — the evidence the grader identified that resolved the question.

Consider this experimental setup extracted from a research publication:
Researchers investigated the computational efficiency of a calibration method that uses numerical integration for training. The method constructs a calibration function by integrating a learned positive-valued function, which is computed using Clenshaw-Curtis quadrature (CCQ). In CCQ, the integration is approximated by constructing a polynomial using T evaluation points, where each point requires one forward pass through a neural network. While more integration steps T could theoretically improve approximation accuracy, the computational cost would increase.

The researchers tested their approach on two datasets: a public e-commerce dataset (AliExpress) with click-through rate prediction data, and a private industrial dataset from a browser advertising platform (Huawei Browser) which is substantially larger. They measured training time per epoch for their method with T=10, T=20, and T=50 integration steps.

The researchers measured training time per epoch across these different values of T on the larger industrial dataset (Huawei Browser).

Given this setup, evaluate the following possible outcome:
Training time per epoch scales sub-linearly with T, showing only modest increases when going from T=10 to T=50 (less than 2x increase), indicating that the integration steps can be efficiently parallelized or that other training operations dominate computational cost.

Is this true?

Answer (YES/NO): YES